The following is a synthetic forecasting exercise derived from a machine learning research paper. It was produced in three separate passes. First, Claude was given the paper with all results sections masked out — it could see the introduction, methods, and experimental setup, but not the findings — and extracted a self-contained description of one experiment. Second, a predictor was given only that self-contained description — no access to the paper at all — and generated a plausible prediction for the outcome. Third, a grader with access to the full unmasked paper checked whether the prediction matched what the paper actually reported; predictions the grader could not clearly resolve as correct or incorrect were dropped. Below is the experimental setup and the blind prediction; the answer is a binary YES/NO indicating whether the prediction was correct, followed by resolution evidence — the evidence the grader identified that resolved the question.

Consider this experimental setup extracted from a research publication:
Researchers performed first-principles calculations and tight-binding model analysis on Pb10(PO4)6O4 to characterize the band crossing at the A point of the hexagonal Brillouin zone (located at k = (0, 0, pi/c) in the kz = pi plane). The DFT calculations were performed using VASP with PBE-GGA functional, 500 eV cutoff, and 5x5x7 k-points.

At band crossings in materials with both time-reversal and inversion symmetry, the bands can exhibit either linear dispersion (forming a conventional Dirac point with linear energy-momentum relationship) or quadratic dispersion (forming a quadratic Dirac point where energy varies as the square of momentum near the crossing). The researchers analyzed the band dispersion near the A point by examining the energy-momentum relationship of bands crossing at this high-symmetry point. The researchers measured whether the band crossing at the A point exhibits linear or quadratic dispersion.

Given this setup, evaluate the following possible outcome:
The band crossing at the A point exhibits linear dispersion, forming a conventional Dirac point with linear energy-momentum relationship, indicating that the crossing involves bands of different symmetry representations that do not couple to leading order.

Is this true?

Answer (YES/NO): NO